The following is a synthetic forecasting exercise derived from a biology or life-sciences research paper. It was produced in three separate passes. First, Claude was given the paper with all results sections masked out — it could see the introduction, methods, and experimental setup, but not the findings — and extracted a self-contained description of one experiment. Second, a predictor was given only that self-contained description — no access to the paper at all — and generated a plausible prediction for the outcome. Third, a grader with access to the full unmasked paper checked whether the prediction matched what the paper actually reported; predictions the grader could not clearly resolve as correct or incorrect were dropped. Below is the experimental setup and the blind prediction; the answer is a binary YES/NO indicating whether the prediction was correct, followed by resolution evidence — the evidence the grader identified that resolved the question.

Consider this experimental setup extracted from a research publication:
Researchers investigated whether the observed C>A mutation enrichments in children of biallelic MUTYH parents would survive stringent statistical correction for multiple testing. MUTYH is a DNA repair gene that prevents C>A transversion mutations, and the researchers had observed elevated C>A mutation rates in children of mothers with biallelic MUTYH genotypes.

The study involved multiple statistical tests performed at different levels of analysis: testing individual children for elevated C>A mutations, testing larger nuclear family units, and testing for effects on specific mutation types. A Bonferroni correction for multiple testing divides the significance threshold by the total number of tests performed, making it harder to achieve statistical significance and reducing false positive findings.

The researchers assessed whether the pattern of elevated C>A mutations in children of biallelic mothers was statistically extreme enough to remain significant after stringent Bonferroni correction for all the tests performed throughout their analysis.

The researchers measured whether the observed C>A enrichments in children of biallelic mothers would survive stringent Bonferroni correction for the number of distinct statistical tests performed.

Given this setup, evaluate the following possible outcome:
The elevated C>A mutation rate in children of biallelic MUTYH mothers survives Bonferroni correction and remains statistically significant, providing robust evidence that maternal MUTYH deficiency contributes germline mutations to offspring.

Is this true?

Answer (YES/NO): NO